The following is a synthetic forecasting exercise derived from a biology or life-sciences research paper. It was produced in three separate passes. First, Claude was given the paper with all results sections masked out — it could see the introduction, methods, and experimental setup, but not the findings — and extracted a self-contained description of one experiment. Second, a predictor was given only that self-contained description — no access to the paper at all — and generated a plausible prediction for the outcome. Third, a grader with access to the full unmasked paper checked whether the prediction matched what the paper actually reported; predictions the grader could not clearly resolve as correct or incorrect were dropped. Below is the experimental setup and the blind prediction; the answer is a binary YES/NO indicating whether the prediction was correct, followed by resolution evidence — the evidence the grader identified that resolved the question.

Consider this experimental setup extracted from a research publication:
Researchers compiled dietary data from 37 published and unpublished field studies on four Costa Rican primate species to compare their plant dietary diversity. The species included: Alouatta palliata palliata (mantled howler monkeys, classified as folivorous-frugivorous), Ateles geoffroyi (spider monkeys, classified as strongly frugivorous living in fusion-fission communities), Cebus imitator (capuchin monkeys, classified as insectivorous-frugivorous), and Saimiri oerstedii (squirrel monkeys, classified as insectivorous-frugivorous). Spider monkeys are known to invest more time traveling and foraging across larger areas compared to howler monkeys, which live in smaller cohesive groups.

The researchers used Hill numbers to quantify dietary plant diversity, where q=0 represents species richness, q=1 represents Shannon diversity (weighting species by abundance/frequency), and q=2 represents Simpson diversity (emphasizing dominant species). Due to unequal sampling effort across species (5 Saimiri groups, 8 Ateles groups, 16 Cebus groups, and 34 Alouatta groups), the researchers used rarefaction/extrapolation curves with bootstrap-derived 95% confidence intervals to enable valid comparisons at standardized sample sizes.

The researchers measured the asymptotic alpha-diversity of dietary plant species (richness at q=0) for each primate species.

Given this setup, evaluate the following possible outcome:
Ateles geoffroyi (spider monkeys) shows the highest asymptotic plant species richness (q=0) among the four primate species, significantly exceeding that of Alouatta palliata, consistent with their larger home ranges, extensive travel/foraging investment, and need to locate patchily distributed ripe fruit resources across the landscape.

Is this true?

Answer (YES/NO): YES